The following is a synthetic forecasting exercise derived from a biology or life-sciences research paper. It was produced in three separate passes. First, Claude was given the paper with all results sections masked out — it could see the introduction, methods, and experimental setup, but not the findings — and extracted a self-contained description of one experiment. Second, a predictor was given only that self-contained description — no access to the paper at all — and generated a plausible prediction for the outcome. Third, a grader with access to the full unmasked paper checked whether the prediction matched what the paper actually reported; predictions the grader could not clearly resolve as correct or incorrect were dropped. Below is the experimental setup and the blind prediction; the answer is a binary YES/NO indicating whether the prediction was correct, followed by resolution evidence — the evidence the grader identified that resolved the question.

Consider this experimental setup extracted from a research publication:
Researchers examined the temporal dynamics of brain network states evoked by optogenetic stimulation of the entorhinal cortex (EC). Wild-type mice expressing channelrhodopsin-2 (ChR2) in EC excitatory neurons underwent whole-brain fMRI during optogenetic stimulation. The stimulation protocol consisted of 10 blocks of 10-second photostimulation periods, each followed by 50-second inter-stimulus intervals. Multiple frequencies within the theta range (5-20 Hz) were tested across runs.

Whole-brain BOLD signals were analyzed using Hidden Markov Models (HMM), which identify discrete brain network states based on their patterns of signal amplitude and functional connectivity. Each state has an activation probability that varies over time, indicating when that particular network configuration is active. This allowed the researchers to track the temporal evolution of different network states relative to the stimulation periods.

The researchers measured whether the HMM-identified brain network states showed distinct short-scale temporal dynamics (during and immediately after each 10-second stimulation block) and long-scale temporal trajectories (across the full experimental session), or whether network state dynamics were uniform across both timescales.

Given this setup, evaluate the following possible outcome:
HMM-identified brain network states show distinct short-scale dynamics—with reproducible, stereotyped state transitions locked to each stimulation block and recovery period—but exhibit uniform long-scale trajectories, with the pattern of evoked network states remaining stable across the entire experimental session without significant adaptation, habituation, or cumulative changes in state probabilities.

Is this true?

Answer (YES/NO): NO